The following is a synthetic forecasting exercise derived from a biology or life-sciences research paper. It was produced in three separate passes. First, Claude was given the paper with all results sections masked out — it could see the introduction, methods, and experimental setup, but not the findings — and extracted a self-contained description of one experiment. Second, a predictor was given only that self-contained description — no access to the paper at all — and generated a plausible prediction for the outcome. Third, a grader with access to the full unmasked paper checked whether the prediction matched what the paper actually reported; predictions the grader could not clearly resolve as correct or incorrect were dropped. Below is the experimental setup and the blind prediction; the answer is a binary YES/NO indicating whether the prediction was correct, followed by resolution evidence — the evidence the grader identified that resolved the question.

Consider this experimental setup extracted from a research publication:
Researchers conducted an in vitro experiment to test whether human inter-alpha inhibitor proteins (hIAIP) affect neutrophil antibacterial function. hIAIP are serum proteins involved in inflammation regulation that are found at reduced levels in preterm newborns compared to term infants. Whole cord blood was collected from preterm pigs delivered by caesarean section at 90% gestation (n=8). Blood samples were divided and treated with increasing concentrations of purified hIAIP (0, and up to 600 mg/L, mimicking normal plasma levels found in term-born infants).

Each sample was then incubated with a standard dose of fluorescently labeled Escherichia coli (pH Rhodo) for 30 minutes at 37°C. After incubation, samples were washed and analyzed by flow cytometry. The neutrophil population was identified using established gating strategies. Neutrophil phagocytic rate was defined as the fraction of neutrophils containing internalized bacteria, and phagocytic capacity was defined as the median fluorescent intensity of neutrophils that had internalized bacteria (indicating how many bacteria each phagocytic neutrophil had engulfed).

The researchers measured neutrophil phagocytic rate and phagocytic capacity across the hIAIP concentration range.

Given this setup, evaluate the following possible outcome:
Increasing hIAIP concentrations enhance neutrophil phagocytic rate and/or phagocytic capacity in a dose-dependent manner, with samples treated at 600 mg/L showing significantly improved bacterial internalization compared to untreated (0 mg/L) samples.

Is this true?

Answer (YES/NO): NO